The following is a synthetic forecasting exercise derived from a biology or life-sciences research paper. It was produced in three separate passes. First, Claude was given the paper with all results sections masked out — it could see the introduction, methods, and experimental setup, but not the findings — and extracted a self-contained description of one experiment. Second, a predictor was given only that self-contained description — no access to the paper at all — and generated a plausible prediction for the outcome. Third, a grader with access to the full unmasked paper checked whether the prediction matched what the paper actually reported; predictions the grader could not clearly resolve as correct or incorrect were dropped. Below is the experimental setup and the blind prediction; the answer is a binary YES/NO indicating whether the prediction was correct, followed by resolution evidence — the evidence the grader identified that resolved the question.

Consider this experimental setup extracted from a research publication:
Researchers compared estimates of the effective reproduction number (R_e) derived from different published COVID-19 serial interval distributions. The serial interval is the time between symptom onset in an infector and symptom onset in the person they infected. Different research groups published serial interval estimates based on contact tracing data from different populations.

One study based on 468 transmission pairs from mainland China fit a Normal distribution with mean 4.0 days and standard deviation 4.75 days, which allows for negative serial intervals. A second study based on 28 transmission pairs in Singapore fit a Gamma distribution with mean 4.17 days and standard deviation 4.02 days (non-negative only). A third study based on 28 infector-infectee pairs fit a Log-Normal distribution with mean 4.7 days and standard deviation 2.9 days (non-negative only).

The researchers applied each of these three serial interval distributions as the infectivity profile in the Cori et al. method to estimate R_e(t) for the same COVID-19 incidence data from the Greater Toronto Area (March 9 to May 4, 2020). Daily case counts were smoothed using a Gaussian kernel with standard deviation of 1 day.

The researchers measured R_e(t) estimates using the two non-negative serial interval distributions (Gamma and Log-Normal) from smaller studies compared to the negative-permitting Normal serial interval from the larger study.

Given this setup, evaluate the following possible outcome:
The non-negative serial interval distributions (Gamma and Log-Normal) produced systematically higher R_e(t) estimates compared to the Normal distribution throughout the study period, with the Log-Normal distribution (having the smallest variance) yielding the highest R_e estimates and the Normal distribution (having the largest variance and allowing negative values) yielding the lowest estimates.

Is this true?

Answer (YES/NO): NO